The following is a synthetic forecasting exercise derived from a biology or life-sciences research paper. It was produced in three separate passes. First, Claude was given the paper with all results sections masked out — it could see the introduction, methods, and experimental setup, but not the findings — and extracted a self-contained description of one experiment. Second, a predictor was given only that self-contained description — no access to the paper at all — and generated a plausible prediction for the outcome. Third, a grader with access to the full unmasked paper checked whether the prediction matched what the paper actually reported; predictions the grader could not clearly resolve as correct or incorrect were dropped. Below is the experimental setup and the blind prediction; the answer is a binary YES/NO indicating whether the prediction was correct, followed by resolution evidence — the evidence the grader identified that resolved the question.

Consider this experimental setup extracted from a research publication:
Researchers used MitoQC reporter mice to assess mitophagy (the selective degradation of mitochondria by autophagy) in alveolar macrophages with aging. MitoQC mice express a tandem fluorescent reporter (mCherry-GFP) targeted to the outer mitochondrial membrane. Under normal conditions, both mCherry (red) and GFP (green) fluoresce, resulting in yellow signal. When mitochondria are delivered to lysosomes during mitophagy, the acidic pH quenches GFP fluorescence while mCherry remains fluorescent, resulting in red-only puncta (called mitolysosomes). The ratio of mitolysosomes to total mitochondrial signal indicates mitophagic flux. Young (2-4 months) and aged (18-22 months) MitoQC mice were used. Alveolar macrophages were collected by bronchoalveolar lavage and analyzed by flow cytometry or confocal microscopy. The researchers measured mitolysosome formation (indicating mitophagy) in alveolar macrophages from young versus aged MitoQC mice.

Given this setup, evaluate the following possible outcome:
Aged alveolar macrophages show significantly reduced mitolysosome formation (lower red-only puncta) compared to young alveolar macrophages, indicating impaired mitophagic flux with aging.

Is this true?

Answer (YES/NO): YES